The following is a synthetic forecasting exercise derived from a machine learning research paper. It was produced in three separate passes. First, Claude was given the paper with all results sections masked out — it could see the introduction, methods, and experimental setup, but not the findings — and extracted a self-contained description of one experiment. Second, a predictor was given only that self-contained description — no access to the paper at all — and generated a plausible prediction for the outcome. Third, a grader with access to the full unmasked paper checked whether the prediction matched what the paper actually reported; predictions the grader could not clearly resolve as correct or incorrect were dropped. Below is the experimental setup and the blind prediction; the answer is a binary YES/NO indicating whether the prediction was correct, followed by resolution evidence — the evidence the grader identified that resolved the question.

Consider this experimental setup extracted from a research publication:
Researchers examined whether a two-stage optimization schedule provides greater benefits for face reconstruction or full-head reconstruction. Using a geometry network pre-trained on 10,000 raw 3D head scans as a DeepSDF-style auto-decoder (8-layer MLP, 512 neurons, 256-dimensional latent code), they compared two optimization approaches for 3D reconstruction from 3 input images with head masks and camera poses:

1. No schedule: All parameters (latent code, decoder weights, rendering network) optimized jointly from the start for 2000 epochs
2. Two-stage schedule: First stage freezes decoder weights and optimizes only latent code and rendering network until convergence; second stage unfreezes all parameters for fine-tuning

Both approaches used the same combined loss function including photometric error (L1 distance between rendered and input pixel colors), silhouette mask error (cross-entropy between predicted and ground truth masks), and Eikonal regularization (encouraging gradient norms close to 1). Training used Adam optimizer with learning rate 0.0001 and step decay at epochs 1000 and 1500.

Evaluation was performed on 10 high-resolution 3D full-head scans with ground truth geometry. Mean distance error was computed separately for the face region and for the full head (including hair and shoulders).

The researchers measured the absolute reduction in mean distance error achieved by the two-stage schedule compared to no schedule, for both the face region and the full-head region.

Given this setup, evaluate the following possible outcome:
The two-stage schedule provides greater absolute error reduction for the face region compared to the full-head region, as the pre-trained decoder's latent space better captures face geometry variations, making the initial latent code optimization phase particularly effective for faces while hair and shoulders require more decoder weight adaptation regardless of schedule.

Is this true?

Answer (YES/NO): NO